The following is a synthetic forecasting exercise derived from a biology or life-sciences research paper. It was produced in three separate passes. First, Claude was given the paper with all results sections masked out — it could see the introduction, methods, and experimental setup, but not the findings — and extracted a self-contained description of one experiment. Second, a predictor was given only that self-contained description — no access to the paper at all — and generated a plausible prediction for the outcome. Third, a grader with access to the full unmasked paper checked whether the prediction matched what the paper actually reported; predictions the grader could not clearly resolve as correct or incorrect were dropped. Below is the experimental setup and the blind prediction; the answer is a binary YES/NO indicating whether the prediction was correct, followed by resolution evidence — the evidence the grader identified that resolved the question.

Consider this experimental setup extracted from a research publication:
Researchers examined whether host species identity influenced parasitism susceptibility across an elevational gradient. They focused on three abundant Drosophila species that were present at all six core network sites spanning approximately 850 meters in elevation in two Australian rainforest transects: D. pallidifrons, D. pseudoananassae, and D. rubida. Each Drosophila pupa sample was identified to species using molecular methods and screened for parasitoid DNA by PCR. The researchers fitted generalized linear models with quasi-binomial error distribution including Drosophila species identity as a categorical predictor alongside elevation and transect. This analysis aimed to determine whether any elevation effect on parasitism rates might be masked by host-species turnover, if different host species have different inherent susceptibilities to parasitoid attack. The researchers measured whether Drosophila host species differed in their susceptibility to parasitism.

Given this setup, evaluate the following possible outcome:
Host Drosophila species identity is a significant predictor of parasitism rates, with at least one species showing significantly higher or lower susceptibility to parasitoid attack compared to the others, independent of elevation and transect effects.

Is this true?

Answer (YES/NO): NO